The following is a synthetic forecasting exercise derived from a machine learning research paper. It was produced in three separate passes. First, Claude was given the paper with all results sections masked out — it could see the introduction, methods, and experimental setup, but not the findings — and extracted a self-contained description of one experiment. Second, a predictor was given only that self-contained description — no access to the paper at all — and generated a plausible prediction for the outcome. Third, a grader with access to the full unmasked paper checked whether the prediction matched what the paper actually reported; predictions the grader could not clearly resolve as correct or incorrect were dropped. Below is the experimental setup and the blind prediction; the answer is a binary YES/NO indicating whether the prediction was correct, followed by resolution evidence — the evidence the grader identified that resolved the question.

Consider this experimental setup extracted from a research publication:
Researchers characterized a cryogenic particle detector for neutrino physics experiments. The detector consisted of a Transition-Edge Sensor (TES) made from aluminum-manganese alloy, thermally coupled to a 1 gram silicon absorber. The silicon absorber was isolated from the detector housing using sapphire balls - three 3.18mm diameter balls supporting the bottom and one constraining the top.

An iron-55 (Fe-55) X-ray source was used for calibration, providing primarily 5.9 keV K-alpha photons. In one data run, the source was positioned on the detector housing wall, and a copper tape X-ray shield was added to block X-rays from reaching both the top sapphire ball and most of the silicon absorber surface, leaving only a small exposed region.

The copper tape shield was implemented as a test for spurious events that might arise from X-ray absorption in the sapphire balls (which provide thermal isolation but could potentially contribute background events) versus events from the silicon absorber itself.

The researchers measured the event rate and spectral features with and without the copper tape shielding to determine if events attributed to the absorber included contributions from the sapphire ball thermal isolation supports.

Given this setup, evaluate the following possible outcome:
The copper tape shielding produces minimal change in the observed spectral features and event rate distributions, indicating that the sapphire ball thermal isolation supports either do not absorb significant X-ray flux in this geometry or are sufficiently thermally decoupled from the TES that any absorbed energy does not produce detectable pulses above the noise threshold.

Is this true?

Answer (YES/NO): NO